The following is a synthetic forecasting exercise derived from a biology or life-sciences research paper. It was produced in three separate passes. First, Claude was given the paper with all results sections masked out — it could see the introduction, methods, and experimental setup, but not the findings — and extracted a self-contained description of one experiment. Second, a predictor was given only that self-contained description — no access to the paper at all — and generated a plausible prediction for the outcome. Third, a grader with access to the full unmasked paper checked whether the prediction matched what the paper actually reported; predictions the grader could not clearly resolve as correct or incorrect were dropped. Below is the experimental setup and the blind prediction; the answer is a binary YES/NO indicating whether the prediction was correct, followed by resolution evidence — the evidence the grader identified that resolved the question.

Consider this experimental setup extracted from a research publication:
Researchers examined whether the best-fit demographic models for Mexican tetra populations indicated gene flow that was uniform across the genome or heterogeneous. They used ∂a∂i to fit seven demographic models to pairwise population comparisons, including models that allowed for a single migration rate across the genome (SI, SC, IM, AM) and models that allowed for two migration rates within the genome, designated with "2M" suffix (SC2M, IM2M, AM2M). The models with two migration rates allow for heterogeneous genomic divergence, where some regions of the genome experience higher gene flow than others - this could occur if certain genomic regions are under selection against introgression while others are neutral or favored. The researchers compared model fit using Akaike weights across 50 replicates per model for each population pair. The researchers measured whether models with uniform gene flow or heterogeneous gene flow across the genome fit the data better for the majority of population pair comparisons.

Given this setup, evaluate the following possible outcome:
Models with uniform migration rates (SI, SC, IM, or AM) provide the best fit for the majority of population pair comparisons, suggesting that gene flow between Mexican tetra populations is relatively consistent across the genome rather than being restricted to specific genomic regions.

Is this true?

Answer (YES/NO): NO